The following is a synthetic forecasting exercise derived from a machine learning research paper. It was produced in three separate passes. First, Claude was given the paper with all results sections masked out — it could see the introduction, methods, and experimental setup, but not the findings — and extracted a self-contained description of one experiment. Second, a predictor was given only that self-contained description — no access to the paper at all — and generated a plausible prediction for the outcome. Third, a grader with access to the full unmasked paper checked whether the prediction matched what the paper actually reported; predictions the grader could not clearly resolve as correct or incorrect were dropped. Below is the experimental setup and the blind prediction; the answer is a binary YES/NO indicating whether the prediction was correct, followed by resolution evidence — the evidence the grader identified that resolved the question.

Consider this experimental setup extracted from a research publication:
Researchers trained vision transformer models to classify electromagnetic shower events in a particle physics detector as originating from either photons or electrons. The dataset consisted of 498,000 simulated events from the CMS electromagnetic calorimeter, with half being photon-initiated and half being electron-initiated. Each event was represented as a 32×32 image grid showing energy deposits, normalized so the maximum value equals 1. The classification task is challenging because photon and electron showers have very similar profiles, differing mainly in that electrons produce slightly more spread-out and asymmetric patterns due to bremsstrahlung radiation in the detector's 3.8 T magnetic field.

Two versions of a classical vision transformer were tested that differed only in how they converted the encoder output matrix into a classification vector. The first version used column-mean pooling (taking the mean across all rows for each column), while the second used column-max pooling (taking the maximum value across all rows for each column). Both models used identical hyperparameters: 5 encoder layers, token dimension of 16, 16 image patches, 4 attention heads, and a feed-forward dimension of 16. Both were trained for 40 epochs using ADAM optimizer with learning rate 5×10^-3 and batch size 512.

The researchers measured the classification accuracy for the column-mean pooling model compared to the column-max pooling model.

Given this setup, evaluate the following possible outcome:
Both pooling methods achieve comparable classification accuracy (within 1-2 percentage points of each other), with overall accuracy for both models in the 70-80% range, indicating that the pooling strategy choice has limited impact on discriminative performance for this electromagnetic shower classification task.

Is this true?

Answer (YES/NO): YES